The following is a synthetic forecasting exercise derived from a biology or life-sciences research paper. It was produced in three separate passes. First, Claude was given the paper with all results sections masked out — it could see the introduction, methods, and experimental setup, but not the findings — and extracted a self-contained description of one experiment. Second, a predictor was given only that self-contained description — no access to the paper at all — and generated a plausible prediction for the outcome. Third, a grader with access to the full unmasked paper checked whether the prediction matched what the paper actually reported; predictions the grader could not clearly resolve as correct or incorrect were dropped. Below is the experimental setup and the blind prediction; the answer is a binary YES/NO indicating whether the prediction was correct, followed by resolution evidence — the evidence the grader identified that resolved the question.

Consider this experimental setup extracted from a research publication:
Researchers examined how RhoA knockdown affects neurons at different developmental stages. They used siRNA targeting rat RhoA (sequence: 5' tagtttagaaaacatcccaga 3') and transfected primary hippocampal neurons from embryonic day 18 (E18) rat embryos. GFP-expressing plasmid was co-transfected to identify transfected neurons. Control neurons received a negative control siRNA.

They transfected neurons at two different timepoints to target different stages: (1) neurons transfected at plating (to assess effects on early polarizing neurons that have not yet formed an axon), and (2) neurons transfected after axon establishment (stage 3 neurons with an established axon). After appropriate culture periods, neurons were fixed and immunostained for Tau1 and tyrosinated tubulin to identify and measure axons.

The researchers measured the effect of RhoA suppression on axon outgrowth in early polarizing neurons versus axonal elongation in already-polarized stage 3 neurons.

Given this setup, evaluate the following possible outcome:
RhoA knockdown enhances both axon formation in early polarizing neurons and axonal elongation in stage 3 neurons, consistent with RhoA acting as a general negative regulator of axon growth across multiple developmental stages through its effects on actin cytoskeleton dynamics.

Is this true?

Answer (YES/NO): NO